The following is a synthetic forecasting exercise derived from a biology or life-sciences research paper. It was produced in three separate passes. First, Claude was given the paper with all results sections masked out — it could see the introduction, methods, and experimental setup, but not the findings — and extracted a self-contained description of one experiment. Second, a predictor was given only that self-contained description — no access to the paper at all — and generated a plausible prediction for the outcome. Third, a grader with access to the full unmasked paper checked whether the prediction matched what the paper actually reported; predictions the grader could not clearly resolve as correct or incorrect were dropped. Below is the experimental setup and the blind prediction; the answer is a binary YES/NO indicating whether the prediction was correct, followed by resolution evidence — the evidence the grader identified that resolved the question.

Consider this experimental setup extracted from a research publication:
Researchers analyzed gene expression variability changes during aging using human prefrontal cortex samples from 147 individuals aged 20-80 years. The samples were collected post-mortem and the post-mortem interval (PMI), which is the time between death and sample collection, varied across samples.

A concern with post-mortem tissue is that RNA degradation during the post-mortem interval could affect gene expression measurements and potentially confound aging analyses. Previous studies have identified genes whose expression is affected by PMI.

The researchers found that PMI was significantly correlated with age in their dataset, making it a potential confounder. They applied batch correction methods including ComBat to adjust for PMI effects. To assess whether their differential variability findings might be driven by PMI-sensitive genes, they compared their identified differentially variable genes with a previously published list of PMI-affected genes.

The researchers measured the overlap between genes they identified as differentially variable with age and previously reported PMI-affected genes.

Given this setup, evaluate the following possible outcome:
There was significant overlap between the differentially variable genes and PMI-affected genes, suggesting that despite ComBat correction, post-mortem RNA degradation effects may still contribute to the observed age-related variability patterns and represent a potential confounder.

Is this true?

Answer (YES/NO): NO